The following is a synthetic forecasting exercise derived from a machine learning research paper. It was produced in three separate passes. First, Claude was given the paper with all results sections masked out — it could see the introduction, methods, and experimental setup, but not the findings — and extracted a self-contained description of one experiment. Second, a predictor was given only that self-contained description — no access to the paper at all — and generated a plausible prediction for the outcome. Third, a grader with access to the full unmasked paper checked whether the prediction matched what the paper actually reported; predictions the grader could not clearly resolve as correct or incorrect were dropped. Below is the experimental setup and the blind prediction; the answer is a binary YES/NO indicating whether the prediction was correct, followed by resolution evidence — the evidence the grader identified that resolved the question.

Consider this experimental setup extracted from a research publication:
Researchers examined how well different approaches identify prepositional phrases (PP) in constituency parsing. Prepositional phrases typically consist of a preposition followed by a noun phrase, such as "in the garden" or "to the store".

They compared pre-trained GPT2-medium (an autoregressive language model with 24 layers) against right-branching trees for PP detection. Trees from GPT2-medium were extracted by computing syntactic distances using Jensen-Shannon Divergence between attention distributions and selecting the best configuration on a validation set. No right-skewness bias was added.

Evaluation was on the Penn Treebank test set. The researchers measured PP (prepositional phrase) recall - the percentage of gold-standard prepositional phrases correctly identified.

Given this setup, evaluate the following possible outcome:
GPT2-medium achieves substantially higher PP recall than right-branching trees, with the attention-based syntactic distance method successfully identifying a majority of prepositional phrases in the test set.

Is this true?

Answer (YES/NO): YES